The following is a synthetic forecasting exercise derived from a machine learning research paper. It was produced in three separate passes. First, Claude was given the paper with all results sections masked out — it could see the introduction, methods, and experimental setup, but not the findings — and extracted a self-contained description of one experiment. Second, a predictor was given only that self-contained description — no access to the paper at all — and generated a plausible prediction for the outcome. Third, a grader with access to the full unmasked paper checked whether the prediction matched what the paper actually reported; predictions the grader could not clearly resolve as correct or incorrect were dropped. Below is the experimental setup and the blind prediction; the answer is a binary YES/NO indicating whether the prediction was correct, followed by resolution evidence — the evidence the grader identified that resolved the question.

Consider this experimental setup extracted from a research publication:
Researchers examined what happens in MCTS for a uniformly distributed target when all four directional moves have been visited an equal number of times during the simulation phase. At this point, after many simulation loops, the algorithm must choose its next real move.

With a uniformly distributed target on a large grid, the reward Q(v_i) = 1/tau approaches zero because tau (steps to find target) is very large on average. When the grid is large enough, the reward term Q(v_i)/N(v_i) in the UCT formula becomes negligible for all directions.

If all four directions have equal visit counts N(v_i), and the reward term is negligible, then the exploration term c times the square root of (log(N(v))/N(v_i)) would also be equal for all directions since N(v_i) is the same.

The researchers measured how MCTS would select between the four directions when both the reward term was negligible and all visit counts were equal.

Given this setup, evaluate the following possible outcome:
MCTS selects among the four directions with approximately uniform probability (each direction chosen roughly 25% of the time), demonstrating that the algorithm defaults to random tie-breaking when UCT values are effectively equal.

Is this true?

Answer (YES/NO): YES